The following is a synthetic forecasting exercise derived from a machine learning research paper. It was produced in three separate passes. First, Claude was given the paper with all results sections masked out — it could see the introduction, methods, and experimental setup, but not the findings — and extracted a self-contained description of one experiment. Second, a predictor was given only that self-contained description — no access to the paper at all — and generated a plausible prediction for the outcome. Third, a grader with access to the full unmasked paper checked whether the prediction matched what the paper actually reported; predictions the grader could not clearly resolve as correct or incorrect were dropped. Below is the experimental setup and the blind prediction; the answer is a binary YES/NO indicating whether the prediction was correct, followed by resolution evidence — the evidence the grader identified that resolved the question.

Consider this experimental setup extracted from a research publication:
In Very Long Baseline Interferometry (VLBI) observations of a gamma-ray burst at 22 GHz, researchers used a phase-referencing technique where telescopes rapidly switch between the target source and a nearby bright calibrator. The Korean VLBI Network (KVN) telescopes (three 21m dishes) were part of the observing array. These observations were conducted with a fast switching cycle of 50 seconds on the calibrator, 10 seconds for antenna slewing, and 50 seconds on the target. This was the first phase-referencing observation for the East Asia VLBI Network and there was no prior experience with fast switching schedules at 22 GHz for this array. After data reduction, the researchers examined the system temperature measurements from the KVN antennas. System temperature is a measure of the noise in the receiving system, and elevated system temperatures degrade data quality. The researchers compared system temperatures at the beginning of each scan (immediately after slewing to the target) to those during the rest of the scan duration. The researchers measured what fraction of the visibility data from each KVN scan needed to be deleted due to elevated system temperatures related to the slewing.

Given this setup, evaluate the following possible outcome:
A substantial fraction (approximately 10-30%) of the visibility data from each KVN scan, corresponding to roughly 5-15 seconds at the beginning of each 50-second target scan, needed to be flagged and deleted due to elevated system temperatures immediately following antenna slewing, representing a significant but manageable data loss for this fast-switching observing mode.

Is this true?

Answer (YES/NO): NO